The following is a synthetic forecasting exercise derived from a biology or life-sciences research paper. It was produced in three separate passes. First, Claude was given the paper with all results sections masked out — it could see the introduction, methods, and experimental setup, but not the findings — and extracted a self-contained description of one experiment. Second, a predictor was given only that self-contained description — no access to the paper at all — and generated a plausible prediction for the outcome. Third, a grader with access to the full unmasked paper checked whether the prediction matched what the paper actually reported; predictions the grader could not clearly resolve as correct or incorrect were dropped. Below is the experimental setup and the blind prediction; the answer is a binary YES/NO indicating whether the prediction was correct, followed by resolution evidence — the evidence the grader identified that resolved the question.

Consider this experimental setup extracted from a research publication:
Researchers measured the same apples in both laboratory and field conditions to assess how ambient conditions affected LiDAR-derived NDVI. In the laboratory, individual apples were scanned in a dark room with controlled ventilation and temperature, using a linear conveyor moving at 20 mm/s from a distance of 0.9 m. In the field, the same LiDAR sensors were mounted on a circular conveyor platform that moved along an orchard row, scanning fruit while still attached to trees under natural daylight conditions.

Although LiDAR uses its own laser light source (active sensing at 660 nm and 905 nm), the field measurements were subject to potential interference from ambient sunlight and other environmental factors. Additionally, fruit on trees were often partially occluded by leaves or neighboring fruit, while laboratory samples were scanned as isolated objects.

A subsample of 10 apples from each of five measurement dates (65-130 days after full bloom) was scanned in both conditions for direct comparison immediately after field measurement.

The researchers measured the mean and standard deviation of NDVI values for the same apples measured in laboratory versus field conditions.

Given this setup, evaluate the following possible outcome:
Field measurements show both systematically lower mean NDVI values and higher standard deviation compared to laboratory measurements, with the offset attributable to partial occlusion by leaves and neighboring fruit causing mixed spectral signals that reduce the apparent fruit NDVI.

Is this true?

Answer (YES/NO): NO